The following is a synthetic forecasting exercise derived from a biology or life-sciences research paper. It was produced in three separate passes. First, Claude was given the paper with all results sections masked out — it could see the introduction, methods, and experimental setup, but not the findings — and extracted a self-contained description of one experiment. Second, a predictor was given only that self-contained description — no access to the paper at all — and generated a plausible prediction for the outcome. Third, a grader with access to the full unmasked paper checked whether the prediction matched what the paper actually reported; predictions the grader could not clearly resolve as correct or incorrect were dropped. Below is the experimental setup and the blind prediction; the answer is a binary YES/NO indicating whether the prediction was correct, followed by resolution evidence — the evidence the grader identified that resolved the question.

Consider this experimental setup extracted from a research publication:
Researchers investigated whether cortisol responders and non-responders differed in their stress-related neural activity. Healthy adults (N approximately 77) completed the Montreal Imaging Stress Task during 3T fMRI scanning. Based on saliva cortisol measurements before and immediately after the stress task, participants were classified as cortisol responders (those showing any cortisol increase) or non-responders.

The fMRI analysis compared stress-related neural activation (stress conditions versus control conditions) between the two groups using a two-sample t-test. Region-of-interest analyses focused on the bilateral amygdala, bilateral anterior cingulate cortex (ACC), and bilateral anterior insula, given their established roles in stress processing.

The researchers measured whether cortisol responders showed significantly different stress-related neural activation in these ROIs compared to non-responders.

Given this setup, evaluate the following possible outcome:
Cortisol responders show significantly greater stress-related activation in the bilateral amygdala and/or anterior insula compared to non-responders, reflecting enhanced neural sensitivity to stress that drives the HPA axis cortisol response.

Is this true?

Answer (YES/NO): NO